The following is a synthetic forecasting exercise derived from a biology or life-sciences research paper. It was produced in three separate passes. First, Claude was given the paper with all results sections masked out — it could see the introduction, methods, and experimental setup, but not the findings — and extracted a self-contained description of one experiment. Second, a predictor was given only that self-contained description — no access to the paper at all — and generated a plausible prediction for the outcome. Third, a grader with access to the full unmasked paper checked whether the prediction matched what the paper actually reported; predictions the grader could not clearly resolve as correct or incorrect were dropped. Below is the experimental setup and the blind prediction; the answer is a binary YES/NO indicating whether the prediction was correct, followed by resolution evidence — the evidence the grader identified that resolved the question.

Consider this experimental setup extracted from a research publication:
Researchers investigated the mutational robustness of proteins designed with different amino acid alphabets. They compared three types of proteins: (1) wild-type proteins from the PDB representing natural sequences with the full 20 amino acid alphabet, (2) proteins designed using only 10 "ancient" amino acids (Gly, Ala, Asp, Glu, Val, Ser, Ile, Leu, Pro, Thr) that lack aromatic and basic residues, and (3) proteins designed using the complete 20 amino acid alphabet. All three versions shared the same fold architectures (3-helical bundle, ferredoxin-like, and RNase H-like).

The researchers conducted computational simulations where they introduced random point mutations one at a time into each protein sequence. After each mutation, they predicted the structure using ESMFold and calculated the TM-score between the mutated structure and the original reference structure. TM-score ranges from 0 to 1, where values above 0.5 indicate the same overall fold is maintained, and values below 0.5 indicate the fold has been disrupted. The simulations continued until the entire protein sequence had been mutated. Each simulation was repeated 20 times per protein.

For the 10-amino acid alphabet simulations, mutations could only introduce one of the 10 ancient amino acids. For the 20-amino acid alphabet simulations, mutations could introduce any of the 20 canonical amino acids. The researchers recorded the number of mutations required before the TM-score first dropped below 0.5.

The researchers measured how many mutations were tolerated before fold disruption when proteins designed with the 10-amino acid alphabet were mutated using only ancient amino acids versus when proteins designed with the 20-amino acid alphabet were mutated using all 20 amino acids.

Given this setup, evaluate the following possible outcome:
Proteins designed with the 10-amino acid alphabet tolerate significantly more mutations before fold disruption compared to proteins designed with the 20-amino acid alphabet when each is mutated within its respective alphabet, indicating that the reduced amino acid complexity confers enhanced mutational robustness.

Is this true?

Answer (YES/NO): NO